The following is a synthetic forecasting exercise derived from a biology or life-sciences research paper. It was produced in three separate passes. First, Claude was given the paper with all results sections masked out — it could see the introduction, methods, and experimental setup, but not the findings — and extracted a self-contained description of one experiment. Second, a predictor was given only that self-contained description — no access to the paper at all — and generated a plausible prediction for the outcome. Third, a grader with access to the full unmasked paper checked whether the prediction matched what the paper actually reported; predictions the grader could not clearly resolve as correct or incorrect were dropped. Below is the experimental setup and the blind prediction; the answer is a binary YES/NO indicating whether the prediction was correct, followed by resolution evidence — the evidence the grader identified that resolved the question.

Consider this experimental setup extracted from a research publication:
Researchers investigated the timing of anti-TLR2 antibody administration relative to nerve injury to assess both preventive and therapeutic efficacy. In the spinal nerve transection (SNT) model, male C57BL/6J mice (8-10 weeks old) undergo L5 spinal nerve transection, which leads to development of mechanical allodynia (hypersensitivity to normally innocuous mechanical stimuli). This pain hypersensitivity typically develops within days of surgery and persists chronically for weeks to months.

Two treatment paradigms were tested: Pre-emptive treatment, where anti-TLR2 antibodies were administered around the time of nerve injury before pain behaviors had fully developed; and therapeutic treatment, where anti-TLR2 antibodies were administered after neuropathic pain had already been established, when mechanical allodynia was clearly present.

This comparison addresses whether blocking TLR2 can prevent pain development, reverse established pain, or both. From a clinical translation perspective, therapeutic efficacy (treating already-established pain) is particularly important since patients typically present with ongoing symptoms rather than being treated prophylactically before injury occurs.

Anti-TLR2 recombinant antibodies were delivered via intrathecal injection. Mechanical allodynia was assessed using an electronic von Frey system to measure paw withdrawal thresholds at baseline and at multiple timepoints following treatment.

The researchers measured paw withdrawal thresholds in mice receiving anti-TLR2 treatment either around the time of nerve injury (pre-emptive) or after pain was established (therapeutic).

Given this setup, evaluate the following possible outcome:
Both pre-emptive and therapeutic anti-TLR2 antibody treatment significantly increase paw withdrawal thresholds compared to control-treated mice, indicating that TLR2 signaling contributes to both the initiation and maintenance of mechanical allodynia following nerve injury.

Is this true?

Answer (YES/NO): YES